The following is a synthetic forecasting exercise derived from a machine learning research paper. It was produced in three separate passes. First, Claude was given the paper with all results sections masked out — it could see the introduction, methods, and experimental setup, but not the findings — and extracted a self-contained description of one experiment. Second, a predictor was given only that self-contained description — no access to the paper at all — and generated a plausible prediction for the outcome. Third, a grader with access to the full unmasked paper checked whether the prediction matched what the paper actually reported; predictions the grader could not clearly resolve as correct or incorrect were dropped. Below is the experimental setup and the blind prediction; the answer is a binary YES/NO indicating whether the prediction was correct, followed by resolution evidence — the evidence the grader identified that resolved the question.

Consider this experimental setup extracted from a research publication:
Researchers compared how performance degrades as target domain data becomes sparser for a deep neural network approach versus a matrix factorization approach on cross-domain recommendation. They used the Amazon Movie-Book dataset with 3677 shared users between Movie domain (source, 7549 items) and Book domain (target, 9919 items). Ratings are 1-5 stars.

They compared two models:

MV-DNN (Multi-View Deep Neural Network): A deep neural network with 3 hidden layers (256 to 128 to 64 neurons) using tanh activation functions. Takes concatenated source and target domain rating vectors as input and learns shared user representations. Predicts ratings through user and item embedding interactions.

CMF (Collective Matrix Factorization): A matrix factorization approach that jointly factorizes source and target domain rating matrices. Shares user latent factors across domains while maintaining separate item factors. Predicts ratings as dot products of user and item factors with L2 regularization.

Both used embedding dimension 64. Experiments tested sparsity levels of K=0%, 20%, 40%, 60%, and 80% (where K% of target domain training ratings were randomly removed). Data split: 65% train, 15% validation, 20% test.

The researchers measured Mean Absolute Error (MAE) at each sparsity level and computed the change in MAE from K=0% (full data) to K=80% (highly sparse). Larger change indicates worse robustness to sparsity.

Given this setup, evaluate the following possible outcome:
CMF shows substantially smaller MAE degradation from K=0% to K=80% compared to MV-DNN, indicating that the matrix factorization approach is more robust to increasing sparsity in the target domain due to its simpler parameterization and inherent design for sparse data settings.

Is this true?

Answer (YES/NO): NO